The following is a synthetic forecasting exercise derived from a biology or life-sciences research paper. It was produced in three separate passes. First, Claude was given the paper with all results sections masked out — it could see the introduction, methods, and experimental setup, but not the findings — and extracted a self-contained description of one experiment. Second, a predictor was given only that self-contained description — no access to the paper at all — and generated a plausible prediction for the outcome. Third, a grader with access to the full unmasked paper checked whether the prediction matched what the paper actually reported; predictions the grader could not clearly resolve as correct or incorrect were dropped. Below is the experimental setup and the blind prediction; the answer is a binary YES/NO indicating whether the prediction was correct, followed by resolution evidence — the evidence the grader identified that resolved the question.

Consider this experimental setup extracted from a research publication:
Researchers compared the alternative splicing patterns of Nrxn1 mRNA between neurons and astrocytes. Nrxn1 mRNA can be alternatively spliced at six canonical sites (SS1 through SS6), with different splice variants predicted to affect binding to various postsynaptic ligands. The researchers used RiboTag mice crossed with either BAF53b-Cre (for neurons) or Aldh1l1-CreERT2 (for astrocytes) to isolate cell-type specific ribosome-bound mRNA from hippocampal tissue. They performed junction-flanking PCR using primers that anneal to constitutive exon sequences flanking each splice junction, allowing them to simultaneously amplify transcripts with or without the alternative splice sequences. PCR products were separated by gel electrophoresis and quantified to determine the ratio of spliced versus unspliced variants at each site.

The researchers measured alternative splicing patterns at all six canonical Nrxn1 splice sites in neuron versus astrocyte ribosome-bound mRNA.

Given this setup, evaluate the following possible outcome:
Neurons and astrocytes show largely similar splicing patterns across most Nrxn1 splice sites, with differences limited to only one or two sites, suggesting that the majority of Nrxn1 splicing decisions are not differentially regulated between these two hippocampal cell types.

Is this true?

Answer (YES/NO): NO